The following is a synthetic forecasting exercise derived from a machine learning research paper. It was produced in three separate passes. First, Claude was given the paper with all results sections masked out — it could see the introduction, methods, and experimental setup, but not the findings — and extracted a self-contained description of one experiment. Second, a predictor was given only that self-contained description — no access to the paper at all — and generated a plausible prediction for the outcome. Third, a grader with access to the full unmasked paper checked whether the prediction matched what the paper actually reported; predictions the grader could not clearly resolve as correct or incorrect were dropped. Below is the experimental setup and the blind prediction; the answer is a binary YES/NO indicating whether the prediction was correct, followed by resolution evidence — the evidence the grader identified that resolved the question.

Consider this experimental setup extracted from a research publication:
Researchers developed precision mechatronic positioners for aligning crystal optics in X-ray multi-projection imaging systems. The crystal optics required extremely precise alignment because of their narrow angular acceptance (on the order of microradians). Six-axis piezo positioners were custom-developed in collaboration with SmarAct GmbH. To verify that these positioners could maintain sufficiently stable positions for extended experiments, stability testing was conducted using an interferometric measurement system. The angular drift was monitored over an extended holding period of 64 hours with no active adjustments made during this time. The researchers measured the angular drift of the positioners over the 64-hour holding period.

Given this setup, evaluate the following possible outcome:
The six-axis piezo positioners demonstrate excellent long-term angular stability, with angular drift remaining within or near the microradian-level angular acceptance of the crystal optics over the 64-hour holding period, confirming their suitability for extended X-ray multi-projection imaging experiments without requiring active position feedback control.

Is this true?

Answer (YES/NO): YES